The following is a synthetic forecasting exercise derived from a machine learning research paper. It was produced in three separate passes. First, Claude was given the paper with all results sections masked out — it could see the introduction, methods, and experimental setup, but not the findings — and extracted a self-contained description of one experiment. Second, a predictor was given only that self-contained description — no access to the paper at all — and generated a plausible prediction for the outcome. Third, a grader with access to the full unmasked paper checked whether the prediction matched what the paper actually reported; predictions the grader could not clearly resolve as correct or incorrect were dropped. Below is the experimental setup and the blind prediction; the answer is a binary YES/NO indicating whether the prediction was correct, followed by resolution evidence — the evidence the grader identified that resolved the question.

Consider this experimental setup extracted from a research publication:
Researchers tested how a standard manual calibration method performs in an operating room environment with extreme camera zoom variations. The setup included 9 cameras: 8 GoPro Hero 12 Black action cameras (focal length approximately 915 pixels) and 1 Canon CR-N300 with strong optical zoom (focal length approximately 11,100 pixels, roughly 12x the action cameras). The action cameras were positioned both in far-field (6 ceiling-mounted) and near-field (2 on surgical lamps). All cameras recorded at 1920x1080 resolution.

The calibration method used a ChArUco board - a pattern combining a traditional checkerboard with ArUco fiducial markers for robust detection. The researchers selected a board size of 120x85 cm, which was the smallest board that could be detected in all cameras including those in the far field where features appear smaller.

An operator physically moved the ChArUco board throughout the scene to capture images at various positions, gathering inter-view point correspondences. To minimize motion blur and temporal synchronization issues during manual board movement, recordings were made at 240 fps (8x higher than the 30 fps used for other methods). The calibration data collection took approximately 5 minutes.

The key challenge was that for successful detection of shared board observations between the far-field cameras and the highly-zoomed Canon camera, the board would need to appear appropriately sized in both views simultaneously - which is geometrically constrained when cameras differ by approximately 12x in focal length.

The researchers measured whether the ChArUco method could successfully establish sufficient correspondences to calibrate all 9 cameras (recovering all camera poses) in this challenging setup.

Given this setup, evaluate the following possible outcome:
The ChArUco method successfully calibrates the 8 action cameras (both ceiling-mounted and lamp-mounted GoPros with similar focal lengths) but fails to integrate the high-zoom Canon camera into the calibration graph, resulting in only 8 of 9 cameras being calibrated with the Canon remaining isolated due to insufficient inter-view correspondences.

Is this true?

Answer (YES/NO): YES